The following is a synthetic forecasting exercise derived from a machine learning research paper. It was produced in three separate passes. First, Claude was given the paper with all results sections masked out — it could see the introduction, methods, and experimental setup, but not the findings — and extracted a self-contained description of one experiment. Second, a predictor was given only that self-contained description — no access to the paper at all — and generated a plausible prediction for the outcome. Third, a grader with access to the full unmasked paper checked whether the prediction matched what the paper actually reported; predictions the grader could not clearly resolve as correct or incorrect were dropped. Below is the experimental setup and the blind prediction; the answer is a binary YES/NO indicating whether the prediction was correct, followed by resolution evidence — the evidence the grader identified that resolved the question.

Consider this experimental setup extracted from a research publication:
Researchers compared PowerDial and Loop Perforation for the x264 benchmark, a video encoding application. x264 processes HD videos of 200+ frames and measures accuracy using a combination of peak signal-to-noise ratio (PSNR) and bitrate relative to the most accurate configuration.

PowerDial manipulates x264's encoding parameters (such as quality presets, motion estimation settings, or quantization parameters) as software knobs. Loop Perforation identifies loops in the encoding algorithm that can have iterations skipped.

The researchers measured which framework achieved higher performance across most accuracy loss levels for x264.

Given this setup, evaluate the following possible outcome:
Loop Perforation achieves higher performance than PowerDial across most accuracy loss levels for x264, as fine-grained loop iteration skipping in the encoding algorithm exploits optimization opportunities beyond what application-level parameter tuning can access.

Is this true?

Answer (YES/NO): YES